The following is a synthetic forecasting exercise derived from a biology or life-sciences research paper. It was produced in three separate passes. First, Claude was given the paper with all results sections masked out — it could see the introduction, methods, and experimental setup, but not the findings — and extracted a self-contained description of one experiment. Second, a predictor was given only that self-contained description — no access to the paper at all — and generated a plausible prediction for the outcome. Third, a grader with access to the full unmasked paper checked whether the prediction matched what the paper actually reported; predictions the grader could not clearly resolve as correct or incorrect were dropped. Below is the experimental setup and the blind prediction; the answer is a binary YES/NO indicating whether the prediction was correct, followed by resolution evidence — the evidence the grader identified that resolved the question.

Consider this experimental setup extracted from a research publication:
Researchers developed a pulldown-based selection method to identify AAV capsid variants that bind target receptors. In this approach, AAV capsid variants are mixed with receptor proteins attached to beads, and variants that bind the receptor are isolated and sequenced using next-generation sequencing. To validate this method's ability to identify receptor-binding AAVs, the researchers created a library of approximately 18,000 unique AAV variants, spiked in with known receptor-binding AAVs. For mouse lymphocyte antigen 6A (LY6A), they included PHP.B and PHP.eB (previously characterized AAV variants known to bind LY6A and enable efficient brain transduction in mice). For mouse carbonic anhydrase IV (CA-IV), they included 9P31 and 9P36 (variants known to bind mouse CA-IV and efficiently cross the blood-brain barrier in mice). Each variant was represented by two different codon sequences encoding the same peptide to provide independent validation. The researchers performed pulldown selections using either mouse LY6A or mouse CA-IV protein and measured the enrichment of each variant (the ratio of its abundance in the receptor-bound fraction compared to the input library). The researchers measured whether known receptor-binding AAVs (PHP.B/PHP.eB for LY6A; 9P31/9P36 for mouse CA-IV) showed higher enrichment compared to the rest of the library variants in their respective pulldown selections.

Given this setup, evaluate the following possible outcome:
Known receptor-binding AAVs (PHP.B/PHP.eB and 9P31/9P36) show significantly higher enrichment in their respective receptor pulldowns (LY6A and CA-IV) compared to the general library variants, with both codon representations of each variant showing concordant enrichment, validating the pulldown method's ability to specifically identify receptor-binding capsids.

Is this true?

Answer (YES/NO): YES